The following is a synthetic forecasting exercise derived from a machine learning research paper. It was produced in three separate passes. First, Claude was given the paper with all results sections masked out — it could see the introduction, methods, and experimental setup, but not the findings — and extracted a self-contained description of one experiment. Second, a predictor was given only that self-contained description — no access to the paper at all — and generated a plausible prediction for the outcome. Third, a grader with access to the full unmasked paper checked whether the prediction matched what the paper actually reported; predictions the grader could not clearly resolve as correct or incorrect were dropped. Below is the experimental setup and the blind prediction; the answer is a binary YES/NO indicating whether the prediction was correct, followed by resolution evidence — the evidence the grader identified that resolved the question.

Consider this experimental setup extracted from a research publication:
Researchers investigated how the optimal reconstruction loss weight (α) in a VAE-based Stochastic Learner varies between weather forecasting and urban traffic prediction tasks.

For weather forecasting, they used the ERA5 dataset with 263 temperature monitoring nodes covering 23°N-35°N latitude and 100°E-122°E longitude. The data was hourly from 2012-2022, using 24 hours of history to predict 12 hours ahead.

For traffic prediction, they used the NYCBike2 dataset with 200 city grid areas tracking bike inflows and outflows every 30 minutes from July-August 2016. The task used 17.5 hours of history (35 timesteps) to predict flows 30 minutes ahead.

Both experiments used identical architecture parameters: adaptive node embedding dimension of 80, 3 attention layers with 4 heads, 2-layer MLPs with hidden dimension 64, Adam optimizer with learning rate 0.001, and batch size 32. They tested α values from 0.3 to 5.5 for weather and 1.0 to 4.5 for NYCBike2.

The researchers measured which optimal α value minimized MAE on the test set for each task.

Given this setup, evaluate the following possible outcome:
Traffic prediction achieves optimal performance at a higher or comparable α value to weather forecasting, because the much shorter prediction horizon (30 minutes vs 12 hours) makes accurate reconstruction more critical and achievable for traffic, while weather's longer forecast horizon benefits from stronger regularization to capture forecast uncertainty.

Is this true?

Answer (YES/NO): YES